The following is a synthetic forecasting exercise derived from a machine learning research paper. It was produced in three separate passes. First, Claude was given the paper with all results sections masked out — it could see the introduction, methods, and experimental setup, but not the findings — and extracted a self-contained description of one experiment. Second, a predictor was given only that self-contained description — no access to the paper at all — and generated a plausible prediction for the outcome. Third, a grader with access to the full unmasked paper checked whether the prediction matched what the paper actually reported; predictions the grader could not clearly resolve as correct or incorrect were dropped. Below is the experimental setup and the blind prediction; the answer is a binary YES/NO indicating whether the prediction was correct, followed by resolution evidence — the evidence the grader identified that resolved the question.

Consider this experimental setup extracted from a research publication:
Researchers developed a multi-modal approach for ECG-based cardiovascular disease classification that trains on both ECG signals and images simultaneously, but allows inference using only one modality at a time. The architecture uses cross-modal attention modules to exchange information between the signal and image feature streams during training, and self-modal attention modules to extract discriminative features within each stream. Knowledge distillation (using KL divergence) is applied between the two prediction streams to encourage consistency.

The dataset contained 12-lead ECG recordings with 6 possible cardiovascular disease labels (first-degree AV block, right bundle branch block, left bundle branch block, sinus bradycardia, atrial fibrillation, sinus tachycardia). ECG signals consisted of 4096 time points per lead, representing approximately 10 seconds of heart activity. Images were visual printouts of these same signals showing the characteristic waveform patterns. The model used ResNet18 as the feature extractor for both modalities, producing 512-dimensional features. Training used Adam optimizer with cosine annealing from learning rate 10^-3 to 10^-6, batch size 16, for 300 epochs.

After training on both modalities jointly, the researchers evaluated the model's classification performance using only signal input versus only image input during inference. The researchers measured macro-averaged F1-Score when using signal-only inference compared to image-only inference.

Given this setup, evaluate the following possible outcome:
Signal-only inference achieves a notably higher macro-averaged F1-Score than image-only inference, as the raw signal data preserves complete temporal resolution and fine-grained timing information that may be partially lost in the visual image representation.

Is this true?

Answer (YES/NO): NO